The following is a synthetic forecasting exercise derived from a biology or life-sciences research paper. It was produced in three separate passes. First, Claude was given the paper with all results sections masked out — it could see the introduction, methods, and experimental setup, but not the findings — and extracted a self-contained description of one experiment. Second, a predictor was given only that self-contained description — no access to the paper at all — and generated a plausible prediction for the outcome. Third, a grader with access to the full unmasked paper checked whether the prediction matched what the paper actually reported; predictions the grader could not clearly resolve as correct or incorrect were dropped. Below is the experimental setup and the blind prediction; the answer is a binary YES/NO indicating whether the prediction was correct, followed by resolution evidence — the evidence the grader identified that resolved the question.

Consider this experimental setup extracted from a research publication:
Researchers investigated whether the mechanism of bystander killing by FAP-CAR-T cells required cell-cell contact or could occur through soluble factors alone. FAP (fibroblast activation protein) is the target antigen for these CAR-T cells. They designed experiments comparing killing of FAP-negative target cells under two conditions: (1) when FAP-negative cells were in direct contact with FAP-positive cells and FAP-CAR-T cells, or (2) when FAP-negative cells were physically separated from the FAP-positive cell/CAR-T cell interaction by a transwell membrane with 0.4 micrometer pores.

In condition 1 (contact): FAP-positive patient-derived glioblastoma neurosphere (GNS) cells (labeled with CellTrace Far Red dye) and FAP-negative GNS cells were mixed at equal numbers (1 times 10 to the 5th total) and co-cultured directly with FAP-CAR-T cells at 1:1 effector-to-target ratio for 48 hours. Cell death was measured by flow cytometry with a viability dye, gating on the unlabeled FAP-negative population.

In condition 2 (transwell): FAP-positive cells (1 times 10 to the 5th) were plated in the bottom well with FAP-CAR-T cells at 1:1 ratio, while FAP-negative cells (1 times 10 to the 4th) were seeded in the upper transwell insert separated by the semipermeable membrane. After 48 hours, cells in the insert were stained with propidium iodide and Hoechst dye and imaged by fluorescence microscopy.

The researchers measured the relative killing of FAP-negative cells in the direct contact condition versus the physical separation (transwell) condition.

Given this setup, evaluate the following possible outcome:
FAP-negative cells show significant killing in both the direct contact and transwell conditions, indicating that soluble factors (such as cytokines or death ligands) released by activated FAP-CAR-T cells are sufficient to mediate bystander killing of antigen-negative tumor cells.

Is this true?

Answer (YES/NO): YES